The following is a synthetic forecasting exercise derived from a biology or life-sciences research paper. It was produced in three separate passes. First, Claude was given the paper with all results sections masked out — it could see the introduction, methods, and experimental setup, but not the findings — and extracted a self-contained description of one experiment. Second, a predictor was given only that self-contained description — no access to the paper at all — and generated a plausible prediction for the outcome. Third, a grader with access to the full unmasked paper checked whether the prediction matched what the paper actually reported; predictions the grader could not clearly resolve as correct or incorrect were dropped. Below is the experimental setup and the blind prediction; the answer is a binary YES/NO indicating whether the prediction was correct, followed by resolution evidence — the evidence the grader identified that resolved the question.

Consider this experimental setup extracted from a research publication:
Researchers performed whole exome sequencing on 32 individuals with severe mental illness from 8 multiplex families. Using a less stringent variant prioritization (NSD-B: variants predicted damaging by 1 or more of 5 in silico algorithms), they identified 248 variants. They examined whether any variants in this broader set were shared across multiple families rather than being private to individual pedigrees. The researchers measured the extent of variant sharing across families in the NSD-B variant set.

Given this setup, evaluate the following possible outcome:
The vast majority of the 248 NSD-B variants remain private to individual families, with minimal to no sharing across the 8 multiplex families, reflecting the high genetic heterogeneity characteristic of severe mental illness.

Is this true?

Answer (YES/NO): YES